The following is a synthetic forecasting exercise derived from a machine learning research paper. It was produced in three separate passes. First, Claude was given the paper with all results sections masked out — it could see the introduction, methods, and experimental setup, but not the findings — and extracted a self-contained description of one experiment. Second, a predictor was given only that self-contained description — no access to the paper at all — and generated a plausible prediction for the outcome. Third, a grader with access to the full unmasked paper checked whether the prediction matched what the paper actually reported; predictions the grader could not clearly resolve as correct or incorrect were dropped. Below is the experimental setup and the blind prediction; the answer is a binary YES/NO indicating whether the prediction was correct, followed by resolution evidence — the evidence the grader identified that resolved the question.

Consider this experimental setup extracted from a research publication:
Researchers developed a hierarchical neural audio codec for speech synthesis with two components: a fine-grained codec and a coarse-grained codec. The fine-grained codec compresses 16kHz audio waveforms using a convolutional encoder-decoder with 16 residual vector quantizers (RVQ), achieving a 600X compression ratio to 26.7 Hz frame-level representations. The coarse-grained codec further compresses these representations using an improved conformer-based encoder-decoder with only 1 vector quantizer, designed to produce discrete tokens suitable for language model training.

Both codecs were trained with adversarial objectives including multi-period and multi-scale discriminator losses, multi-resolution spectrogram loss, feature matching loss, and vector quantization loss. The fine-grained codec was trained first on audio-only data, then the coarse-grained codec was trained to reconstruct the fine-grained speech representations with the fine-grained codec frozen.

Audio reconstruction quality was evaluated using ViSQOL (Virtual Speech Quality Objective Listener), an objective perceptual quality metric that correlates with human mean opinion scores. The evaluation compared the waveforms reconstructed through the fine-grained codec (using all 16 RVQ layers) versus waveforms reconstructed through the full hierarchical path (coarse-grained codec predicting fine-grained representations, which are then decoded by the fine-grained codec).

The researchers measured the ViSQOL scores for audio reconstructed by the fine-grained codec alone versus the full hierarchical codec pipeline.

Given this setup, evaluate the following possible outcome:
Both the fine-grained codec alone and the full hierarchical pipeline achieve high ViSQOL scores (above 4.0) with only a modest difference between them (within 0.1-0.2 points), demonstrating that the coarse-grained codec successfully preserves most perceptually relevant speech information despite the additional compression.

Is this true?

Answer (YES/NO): NO